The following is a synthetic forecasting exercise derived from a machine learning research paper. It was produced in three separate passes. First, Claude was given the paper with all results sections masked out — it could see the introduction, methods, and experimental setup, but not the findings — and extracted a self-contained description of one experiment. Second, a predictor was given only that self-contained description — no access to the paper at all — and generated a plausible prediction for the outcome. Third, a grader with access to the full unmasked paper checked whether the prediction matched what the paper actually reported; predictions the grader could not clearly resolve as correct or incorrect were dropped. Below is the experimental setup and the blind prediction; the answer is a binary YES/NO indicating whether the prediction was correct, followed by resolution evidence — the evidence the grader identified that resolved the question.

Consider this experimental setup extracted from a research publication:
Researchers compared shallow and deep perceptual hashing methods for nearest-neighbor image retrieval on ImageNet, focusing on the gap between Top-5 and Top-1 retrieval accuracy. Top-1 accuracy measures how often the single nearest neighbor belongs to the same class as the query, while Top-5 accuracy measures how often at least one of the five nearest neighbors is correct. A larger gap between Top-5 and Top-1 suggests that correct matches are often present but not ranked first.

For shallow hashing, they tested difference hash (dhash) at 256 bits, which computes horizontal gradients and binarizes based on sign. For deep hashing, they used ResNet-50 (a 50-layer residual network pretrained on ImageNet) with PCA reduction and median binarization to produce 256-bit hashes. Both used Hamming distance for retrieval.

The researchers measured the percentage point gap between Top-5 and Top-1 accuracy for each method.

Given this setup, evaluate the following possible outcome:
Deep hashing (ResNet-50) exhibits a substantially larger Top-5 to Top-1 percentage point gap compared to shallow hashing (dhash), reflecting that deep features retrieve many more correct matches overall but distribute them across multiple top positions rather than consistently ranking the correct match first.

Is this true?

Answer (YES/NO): YES